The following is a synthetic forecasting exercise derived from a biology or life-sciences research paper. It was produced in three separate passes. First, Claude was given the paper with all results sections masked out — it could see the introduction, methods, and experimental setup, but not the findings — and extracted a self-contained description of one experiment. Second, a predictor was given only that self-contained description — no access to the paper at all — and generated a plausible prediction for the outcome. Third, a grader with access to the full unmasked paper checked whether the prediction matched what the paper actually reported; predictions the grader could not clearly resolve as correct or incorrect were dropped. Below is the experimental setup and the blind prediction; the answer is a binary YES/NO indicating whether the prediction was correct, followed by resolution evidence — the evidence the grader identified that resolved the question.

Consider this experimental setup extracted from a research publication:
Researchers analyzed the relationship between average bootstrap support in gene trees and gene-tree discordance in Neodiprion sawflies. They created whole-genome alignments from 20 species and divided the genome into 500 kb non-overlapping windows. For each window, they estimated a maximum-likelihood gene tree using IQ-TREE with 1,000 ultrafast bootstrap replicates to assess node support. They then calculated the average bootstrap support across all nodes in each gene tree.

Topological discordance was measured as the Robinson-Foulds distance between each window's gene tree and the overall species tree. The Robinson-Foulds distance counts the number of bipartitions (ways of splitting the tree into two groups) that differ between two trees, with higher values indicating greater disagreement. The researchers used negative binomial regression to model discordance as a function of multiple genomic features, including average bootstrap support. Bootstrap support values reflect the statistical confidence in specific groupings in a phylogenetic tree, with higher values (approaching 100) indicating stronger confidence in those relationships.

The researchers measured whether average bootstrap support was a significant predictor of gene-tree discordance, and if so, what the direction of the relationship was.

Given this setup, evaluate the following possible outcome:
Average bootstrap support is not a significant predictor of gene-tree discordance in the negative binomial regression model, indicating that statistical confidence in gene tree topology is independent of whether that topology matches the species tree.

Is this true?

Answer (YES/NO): NO